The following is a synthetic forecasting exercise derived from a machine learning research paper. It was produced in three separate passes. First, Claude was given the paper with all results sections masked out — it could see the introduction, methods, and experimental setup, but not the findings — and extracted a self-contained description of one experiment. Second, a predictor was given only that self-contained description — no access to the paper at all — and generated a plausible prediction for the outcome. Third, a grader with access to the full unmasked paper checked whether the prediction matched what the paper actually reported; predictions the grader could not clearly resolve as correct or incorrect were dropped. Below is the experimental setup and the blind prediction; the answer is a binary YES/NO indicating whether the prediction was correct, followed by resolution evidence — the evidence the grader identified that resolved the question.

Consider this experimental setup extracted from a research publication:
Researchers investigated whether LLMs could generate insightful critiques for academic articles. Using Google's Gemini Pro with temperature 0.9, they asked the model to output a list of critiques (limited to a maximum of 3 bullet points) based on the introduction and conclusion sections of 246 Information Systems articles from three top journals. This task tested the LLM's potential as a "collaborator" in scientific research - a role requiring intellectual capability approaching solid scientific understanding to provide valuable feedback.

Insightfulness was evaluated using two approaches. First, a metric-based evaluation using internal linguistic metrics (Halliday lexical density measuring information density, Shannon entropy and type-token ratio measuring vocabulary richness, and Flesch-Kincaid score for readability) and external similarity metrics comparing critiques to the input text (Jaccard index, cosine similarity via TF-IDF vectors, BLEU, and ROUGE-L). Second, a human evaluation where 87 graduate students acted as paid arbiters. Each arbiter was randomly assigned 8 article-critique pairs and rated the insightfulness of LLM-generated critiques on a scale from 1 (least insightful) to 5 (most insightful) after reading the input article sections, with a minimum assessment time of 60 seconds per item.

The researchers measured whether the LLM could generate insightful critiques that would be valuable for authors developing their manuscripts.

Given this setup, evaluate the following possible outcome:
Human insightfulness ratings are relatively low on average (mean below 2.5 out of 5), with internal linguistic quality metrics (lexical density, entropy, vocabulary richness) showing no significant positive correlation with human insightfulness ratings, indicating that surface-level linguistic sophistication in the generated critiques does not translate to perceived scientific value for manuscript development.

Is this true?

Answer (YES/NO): NO